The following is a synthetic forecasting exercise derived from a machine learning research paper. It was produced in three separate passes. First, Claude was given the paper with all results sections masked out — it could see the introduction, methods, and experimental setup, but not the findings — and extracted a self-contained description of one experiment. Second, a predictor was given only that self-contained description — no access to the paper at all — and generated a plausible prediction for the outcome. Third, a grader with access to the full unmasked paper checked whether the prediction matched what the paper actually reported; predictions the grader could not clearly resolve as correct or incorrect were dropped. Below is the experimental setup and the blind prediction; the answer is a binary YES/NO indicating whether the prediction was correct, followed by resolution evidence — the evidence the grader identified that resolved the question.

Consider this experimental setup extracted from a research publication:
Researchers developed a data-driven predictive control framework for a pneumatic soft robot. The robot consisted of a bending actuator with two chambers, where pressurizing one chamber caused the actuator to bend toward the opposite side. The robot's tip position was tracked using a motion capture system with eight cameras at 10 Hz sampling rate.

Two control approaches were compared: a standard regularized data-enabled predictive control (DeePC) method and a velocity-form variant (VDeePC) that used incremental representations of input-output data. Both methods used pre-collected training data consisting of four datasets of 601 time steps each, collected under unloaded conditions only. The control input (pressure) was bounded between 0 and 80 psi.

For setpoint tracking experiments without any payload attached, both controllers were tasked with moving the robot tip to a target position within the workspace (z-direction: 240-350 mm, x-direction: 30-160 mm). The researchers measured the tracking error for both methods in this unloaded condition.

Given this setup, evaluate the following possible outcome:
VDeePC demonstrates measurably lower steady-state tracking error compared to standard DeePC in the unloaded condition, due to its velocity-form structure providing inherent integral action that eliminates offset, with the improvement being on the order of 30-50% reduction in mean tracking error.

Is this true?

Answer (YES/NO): NO